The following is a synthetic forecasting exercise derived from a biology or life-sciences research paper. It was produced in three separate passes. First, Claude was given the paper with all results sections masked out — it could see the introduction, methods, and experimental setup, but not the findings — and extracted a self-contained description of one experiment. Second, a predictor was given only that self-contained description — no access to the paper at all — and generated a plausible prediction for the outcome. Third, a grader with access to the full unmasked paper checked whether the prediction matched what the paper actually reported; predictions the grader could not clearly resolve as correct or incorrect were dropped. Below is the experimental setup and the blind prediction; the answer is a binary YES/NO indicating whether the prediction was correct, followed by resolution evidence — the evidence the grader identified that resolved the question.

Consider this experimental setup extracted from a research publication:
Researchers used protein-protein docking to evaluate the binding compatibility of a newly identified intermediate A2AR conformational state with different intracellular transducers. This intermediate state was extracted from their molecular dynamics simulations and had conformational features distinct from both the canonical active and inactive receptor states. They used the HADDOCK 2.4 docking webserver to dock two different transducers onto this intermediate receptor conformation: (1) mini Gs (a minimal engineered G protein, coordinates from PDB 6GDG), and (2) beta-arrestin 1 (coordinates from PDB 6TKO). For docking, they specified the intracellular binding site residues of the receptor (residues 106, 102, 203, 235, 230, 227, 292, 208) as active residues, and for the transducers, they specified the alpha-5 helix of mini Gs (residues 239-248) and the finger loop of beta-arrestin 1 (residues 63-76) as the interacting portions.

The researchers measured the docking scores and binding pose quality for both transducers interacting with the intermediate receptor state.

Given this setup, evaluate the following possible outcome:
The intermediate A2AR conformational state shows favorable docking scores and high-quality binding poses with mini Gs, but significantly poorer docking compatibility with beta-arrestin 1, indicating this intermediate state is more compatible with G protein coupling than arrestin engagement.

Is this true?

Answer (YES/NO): NO